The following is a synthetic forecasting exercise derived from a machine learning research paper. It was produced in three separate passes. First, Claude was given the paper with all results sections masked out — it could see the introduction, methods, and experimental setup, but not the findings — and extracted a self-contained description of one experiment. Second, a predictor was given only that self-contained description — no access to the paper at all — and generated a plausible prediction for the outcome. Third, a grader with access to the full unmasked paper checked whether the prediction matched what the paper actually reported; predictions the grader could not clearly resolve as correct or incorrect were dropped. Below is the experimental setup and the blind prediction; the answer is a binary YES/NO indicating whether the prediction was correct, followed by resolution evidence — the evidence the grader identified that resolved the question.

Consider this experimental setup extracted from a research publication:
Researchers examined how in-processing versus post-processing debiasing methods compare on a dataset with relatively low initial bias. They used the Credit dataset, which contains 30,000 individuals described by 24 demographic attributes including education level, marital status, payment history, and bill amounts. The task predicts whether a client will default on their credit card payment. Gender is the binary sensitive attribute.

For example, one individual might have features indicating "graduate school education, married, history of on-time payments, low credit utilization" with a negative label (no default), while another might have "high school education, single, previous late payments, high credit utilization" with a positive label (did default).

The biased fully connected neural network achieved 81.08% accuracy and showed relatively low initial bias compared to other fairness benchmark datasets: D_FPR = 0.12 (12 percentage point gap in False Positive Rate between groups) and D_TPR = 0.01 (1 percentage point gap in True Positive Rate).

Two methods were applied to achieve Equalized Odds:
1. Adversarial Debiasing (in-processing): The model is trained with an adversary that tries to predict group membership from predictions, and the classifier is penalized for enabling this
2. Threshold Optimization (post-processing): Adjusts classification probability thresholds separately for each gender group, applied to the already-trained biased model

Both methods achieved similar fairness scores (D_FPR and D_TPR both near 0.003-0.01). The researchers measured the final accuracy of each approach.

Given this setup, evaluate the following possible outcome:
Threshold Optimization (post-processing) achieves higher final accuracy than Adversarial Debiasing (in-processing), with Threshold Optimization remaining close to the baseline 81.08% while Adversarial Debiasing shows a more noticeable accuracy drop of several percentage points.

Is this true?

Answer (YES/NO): NO